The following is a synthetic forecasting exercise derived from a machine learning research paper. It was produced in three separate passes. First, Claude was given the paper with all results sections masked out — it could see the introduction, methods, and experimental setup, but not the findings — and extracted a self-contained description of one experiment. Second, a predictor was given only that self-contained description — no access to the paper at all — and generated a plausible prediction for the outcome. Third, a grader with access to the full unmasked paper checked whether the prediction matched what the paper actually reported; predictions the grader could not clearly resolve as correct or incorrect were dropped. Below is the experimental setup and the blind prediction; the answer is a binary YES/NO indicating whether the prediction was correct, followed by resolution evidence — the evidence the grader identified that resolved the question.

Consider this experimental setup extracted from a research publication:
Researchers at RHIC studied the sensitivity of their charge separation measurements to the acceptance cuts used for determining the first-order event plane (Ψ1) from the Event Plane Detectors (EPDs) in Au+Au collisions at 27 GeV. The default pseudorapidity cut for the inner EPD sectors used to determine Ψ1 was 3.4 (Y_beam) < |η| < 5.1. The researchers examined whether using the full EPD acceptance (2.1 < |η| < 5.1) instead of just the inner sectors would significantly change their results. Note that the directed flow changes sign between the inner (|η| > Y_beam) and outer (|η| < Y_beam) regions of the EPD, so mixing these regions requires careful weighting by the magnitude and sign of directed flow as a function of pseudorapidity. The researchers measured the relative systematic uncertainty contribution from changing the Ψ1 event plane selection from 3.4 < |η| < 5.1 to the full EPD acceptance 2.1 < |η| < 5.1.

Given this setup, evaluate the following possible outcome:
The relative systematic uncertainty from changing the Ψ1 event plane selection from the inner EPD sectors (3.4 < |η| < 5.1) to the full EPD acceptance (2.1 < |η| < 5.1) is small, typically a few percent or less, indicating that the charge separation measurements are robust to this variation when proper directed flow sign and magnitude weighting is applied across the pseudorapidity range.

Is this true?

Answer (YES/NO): YES